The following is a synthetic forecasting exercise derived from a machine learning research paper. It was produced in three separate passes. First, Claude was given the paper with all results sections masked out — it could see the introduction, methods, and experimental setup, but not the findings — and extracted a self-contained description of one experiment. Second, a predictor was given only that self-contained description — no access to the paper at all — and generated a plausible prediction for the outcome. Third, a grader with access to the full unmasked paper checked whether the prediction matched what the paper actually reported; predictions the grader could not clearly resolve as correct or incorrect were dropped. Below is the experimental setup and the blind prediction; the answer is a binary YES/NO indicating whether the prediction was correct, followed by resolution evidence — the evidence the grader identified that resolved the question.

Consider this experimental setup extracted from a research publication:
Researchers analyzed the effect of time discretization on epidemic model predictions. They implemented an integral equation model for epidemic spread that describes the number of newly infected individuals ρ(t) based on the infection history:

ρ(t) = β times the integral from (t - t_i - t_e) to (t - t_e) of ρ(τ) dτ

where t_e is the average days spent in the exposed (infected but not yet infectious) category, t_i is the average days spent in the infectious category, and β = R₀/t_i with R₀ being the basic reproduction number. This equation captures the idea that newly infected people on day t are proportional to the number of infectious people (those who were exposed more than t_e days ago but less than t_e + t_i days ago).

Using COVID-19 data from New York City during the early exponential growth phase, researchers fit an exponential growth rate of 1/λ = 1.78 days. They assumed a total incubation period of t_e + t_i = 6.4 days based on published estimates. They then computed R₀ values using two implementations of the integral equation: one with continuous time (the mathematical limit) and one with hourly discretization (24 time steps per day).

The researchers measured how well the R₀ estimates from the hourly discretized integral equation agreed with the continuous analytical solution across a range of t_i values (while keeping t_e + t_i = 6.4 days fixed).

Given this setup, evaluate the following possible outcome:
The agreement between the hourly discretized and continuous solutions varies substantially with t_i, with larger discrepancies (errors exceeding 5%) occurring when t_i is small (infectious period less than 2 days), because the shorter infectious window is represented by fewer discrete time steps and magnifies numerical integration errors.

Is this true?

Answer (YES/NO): NO